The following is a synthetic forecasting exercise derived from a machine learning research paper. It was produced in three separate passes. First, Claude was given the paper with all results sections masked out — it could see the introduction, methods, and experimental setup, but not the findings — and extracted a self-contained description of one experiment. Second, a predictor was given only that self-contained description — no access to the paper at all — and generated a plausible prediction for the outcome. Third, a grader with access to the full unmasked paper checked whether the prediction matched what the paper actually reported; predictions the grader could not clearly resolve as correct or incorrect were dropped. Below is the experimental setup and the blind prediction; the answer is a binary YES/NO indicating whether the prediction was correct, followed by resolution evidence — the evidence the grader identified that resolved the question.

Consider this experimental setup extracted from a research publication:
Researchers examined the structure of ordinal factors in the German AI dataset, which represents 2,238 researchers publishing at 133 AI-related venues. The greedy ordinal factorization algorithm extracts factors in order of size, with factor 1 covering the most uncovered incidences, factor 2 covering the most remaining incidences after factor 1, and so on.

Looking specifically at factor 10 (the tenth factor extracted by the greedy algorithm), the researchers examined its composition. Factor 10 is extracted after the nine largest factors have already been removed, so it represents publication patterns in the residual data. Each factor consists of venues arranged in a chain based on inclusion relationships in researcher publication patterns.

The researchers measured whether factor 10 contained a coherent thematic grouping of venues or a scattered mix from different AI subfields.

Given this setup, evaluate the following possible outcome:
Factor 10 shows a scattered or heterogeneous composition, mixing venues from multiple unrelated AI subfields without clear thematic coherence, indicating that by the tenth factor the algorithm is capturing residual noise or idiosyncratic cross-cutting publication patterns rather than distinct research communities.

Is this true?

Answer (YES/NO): NO